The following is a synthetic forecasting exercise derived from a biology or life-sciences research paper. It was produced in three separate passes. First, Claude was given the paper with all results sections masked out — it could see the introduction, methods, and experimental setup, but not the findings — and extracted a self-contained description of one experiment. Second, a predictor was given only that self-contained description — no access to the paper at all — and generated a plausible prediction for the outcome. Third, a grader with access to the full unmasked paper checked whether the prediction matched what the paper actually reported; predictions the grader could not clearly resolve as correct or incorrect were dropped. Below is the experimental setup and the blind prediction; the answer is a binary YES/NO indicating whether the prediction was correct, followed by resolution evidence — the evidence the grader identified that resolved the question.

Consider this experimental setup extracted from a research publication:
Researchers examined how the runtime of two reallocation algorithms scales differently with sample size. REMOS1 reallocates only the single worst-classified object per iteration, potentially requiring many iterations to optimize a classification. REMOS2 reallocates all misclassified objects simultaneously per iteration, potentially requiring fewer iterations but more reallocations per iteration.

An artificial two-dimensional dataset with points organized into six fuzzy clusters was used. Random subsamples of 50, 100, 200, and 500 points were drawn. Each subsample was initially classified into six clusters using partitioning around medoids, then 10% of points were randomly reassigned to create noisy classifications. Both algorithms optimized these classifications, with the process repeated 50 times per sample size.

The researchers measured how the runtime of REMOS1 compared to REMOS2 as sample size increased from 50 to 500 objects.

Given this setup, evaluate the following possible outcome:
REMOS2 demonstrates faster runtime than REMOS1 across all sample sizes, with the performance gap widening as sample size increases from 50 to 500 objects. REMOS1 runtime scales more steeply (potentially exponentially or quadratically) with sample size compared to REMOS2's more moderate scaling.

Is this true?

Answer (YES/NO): YES